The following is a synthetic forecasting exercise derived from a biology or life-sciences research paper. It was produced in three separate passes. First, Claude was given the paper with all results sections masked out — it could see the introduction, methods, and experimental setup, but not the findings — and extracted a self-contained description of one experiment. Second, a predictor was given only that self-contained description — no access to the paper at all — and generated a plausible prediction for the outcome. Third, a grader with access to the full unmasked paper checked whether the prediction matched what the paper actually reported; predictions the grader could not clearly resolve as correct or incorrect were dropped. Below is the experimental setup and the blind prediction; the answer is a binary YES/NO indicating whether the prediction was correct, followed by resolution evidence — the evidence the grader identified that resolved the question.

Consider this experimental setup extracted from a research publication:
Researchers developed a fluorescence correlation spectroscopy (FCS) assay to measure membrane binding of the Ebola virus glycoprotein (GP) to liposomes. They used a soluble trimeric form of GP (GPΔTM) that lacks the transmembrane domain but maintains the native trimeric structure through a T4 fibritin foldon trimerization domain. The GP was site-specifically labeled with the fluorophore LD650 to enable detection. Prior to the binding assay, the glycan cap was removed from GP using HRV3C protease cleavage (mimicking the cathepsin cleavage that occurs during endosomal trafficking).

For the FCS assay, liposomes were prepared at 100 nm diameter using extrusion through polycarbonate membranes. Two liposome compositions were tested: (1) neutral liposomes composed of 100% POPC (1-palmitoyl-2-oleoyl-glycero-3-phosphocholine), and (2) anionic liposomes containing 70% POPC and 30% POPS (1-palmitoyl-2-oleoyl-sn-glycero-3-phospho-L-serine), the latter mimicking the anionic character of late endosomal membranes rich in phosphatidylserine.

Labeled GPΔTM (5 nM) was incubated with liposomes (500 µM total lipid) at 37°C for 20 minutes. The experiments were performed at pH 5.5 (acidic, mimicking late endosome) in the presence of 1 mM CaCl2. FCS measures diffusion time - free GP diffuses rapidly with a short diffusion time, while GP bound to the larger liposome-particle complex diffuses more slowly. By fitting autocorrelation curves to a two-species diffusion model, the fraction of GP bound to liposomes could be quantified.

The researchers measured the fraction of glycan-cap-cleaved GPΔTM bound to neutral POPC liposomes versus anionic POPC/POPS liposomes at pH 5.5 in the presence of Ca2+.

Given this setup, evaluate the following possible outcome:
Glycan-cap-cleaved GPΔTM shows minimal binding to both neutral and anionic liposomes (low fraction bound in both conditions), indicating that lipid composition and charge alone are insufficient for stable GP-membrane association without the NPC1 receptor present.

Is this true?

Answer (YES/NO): YES